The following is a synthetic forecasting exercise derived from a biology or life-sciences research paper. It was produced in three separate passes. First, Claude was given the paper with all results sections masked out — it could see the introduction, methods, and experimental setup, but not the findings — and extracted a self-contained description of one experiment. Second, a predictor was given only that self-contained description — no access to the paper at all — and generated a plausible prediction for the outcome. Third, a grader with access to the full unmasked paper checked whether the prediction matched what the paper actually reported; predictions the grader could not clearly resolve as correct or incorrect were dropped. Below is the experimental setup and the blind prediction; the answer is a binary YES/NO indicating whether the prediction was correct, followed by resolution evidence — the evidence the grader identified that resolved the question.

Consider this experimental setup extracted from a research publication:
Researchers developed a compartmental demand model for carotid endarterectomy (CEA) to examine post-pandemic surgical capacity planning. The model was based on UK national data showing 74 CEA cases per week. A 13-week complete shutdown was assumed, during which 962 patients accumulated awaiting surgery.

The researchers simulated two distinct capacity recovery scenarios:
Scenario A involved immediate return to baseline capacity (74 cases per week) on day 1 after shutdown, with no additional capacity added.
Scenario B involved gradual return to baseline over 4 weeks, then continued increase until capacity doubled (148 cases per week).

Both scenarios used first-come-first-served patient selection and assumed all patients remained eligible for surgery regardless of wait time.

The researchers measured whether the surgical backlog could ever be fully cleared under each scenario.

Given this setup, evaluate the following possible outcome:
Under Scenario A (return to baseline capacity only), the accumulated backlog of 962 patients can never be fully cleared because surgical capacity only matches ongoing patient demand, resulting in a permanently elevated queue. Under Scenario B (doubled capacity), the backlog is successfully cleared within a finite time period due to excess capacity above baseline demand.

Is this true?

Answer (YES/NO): YES